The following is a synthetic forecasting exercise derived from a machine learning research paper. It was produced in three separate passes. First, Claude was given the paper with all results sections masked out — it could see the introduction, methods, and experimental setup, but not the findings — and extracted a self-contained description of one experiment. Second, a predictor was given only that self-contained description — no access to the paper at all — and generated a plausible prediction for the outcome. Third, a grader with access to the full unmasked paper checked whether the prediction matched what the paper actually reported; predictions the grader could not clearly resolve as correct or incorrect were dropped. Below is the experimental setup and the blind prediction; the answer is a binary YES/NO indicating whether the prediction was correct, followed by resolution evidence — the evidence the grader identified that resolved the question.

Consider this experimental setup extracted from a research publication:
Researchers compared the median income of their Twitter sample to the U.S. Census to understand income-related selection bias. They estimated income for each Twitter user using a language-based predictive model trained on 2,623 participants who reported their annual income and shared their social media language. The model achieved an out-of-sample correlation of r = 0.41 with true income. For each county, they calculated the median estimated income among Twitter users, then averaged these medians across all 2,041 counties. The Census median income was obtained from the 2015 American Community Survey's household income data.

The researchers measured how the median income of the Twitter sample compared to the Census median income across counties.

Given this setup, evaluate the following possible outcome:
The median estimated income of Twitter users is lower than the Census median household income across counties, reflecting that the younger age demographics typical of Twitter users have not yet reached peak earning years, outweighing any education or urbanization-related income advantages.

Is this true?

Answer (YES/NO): YES